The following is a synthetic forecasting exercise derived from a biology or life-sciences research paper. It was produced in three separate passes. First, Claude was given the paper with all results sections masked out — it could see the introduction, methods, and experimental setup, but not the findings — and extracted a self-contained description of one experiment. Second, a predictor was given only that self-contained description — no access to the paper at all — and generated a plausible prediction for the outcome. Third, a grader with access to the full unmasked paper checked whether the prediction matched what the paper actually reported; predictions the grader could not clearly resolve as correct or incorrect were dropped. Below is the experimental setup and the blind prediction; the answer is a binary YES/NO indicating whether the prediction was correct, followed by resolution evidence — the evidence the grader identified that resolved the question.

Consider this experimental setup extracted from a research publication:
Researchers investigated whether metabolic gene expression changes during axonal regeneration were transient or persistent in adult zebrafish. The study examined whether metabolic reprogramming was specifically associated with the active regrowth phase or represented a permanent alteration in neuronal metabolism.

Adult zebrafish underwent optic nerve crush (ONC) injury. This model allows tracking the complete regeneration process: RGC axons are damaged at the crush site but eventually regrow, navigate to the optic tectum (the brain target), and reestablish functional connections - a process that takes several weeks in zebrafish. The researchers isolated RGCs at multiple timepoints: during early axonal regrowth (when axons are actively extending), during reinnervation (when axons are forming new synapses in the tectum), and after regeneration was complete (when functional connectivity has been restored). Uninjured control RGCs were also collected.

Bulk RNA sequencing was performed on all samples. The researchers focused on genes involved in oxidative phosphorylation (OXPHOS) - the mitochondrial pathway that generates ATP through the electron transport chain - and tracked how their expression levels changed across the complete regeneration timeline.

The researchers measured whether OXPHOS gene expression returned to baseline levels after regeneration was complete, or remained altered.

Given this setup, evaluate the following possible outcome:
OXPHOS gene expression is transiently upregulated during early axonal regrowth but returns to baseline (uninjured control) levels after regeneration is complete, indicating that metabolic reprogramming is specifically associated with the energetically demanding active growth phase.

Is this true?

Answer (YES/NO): NO